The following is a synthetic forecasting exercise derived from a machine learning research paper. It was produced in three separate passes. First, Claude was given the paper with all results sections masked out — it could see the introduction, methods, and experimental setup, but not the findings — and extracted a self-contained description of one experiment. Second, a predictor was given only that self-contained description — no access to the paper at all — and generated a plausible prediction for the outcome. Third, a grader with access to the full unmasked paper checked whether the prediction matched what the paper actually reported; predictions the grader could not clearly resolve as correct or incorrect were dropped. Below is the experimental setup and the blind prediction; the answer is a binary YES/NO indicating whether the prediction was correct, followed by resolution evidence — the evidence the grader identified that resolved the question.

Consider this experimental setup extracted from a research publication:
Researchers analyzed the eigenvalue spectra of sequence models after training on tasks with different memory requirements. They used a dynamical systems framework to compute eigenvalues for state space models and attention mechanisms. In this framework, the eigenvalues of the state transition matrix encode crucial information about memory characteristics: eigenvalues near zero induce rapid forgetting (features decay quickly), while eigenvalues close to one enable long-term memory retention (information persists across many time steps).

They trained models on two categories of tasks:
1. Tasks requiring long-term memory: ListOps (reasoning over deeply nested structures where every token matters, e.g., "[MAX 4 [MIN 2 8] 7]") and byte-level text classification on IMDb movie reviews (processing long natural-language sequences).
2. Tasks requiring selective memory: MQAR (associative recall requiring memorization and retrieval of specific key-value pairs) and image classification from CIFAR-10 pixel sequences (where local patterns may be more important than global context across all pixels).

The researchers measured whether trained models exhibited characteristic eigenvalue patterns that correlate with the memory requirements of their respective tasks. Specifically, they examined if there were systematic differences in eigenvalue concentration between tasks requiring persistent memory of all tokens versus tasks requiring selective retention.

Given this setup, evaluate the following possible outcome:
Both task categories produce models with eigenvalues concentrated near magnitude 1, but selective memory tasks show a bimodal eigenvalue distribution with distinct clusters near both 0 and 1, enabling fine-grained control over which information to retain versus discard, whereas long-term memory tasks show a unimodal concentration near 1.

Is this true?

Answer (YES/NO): NO